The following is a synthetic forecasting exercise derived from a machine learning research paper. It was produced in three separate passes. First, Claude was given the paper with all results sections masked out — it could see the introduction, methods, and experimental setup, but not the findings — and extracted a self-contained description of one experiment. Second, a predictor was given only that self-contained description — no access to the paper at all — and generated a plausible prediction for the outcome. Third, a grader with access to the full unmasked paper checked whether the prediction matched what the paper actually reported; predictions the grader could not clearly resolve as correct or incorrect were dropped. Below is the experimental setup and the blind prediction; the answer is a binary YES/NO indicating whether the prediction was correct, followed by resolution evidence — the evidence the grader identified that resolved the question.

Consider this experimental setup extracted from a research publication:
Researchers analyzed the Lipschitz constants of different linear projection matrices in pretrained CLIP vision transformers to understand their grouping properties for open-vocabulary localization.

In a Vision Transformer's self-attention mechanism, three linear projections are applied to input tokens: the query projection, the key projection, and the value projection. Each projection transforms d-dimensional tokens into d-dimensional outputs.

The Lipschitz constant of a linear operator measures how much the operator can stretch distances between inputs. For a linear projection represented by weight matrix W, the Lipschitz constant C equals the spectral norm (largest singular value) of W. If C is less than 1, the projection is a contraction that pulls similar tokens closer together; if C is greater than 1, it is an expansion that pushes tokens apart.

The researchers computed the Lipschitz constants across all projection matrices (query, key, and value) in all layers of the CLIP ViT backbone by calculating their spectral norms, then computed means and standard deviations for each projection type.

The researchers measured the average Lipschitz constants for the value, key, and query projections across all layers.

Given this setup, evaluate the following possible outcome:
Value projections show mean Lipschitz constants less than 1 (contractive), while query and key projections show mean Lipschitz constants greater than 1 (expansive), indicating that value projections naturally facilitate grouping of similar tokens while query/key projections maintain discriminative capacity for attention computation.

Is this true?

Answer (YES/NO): NO